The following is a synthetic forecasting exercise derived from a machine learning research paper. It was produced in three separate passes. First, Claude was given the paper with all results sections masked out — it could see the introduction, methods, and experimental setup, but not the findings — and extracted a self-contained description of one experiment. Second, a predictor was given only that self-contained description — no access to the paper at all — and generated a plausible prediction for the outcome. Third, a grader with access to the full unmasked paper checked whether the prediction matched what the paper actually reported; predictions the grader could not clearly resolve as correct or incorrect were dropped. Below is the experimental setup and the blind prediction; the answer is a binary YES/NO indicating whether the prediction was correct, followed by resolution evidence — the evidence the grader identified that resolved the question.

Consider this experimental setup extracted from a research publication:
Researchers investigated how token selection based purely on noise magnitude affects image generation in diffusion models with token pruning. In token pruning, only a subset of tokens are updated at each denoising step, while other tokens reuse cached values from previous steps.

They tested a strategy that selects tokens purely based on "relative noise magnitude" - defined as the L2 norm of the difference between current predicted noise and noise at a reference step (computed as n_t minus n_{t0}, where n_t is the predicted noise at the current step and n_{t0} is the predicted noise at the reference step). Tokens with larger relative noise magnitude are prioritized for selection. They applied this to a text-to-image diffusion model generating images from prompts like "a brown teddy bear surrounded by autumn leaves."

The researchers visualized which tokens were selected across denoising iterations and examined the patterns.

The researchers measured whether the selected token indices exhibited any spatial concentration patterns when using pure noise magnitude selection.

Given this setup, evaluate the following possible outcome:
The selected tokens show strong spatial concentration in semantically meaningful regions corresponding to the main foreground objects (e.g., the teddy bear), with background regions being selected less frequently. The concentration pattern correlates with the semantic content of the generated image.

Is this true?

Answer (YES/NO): YES